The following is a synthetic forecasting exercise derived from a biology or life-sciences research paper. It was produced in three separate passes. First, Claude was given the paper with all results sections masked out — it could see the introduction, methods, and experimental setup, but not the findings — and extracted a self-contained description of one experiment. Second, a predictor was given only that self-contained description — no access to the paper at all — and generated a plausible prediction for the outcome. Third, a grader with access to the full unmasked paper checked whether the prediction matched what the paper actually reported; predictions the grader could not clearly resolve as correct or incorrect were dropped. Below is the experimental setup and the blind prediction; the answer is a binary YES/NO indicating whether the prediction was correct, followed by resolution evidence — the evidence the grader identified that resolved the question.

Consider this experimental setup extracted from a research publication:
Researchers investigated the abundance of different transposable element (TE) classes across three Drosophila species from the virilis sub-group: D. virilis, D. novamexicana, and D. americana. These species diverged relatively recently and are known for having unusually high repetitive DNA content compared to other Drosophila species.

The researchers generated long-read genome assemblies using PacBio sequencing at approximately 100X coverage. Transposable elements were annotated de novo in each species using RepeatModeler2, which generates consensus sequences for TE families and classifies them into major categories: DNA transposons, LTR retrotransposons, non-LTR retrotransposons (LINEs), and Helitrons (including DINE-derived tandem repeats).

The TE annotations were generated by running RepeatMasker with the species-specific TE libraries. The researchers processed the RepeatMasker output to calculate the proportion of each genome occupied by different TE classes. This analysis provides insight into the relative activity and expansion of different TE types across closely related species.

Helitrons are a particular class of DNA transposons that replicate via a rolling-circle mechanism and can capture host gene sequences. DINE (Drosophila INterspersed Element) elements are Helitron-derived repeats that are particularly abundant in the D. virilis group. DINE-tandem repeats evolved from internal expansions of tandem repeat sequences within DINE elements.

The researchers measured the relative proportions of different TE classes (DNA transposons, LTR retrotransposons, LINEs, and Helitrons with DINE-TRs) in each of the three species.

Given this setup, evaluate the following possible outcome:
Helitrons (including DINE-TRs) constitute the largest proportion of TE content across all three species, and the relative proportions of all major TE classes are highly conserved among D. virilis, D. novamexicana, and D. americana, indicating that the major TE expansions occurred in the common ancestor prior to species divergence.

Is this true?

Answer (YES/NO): NO